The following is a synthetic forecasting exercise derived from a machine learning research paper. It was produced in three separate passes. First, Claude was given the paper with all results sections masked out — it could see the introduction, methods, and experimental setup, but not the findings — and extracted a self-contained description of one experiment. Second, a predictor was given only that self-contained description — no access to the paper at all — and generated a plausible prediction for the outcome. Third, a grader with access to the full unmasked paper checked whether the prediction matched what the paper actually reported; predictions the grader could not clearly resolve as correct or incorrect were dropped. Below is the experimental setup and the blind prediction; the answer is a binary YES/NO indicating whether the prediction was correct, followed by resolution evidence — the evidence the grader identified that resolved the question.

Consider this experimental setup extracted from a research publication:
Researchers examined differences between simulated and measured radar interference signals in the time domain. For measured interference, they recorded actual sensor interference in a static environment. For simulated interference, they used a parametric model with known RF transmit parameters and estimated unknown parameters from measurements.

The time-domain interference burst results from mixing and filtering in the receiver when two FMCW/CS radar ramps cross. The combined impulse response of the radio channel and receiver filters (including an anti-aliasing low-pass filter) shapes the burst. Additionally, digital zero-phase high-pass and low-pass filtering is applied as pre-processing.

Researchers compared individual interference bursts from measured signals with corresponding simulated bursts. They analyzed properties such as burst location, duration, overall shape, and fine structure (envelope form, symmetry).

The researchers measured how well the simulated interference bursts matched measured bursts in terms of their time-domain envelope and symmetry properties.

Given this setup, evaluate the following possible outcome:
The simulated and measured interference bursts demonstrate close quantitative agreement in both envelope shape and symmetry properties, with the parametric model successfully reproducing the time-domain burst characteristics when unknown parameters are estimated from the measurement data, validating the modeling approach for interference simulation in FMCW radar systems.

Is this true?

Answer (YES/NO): NO